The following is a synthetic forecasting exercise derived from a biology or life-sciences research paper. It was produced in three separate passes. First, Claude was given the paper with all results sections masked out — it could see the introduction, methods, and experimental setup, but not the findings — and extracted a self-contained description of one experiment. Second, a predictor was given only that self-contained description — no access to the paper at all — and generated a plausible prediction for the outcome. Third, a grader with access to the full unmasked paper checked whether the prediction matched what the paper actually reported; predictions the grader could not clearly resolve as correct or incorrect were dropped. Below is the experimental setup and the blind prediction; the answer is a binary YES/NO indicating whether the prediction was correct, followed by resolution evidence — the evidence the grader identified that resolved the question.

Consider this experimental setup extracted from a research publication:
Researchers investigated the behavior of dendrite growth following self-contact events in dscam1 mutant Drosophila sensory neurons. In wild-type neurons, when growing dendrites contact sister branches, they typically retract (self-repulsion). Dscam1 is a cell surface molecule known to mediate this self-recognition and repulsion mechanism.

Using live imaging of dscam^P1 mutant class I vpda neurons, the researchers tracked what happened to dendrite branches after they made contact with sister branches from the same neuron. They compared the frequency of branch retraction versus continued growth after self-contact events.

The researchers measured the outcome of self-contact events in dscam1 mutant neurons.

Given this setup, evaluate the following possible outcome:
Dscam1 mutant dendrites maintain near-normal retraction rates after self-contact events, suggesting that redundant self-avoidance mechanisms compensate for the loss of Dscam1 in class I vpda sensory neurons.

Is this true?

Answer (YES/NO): NO